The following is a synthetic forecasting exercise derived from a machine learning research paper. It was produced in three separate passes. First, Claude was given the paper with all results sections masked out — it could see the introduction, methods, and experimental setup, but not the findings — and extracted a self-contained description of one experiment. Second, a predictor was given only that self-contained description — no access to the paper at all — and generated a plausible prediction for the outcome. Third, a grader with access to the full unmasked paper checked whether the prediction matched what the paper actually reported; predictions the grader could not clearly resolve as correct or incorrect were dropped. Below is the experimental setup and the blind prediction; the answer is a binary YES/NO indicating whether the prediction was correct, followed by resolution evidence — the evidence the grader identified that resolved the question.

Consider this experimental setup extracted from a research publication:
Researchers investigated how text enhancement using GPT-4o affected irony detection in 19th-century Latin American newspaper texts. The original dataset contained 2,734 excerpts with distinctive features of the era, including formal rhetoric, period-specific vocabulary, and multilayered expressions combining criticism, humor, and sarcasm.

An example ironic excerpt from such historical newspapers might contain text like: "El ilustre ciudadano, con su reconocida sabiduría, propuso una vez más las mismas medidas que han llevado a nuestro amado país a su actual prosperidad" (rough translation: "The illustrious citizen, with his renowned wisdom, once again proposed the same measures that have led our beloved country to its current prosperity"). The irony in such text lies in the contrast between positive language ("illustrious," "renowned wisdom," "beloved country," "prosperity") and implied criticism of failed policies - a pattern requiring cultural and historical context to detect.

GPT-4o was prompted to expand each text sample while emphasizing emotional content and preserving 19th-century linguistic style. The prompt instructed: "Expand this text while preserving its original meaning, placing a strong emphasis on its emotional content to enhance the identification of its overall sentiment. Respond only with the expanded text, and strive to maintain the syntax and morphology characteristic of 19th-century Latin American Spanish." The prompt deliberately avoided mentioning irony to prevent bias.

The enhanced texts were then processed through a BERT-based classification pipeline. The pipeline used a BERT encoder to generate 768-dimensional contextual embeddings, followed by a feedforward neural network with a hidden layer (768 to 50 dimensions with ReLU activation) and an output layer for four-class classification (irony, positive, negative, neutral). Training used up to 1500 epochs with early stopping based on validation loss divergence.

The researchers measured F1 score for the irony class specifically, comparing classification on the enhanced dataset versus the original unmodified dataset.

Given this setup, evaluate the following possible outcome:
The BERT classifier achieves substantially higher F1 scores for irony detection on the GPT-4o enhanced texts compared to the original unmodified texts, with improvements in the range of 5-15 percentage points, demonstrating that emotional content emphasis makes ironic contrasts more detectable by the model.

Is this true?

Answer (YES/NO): NO